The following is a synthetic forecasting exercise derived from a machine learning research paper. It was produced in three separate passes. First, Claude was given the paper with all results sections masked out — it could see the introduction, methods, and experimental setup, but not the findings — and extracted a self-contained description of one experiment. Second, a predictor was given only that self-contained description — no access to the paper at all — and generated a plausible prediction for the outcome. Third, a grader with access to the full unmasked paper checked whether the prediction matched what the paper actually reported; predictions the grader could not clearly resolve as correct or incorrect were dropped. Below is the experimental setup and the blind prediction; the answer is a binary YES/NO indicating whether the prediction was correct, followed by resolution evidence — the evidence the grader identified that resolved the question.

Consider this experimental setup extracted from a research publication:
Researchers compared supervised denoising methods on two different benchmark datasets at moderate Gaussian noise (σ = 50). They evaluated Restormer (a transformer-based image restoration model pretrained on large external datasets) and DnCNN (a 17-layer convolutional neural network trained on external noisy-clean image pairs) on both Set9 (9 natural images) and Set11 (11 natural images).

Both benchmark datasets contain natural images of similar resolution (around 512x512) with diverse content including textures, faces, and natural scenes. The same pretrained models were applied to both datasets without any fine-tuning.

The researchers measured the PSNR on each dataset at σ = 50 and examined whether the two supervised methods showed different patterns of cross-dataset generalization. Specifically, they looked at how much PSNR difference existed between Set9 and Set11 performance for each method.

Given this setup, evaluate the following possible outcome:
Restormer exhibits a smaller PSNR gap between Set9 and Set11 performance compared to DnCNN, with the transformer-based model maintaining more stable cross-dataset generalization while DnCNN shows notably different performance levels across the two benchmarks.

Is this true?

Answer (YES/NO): NO